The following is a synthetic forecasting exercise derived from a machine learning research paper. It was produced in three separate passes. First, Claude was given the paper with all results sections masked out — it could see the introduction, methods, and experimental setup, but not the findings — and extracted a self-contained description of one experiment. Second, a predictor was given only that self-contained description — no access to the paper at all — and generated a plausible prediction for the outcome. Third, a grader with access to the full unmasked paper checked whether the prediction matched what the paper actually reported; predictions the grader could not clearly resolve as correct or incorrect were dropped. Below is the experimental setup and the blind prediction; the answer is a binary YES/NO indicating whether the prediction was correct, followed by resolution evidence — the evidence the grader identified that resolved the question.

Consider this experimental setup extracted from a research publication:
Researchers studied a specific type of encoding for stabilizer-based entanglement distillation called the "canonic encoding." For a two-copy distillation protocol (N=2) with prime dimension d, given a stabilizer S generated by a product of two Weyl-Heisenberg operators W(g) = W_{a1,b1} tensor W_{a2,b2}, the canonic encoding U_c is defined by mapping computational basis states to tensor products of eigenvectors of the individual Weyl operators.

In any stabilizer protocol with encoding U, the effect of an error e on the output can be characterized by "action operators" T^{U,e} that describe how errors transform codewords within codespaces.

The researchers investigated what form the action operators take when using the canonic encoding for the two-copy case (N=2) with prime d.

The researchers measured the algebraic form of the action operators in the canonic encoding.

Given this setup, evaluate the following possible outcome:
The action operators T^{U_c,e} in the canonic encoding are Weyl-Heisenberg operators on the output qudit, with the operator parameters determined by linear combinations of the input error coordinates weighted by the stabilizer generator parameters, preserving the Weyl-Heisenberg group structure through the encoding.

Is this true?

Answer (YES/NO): YES